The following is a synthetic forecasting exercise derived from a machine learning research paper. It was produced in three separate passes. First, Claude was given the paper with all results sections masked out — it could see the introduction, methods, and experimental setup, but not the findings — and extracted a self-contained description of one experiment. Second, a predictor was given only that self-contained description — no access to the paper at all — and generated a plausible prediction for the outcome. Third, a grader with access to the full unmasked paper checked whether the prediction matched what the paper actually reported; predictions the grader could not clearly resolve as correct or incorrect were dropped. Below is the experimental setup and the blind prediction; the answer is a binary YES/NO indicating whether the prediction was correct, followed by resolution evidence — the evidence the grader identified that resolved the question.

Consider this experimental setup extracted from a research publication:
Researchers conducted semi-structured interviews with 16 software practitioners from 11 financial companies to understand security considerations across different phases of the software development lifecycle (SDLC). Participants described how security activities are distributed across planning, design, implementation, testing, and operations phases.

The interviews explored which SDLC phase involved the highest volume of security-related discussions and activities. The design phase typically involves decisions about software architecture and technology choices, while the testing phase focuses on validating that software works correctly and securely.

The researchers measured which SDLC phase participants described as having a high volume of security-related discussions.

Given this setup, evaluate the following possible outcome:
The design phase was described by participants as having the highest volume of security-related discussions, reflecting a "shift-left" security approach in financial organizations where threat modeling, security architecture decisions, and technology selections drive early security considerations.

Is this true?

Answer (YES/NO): YES